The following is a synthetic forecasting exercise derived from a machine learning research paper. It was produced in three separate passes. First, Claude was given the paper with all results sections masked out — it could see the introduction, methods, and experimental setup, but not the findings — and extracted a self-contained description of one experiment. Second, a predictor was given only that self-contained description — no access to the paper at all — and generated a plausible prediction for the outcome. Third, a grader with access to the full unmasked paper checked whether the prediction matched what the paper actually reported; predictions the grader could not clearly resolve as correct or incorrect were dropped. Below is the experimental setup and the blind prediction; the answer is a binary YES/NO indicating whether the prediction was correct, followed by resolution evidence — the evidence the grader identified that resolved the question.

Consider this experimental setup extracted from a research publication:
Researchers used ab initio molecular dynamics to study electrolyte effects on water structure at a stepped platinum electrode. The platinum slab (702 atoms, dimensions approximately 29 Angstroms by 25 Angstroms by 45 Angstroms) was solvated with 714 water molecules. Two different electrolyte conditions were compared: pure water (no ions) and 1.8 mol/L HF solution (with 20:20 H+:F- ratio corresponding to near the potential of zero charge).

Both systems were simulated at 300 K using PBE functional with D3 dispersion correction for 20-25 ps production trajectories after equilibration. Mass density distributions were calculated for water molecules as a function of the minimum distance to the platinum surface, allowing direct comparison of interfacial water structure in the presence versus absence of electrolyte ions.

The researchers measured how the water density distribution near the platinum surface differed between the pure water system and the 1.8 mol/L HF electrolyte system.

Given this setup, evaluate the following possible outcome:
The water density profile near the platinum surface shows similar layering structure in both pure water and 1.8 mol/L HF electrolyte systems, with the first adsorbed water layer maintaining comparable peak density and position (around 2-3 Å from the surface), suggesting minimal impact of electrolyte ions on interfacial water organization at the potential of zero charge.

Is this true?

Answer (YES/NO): YES